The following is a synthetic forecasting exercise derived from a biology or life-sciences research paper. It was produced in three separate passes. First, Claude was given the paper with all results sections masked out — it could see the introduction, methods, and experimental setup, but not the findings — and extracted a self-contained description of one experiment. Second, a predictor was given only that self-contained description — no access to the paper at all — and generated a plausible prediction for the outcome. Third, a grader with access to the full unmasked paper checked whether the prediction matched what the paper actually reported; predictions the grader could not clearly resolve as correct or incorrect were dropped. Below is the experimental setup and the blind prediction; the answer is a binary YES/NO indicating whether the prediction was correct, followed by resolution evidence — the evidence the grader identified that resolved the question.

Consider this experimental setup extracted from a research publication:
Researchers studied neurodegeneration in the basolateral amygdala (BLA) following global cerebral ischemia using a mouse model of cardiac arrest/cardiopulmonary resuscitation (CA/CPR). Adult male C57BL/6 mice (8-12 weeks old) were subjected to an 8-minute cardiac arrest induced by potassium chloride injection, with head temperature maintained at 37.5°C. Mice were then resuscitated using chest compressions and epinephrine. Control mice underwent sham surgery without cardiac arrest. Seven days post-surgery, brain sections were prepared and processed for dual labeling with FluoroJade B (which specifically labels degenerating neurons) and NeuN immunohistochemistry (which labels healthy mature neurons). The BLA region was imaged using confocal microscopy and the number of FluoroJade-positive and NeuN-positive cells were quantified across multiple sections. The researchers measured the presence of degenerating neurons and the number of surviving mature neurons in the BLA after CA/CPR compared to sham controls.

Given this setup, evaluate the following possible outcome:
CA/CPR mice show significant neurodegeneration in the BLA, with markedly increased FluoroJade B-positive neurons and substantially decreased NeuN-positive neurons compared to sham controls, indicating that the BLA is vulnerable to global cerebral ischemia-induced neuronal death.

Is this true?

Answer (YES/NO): NO